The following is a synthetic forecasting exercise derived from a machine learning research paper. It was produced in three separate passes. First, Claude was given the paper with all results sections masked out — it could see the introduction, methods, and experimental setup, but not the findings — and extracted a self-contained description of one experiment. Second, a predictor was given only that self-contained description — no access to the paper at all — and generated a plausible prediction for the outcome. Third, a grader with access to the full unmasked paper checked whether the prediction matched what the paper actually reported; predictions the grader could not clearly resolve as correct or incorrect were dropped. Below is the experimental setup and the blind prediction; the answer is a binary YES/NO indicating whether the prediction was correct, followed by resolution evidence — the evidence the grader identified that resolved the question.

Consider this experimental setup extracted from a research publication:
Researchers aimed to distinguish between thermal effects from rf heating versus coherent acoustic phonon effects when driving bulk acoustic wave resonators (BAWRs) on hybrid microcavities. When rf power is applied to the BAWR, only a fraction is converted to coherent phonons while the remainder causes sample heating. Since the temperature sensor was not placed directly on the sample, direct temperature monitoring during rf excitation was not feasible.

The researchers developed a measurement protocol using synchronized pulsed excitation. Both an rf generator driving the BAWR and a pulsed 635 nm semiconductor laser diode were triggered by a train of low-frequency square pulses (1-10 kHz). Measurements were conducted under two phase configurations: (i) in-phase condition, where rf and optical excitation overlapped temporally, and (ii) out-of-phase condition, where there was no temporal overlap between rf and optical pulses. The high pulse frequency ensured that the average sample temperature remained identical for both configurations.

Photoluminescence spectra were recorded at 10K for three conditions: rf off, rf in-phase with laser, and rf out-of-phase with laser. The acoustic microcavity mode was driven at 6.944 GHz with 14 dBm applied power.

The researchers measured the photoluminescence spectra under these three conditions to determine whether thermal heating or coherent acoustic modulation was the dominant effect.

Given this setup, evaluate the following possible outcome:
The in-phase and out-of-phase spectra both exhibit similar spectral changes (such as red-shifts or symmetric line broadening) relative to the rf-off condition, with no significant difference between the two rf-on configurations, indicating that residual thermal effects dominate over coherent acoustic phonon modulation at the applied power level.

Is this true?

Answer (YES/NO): NO